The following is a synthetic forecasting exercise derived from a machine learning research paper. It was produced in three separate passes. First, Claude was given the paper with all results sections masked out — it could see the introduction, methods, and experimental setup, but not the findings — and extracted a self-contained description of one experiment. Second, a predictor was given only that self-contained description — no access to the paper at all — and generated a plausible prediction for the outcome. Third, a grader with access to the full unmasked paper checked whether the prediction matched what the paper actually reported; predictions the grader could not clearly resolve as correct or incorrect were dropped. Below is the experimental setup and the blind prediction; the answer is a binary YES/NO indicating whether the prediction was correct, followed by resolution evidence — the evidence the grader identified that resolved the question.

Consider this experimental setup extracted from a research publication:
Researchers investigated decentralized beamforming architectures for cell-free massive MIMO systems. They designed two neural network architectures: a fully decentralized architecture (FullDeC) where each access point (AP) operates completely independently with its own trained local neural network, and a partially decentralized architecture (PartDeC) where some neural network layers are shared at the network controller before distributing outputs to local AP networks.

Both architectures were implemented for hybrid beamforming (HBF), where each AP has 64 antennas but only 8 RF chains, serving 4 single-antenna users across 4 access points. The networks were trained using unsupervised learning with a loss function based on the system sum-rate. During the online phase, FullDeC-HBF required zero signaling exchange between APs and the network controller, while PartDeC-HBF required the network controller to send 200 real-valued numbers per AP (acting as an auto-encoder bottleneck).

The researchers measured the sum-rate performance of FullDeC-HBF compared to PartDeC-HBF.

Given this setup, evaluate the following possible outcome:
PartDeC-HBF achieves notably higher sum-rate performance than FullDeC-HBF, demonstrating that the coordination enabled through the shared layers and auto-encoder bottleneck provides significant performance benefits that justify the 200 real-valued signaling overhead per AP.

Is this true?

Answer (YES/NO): NO